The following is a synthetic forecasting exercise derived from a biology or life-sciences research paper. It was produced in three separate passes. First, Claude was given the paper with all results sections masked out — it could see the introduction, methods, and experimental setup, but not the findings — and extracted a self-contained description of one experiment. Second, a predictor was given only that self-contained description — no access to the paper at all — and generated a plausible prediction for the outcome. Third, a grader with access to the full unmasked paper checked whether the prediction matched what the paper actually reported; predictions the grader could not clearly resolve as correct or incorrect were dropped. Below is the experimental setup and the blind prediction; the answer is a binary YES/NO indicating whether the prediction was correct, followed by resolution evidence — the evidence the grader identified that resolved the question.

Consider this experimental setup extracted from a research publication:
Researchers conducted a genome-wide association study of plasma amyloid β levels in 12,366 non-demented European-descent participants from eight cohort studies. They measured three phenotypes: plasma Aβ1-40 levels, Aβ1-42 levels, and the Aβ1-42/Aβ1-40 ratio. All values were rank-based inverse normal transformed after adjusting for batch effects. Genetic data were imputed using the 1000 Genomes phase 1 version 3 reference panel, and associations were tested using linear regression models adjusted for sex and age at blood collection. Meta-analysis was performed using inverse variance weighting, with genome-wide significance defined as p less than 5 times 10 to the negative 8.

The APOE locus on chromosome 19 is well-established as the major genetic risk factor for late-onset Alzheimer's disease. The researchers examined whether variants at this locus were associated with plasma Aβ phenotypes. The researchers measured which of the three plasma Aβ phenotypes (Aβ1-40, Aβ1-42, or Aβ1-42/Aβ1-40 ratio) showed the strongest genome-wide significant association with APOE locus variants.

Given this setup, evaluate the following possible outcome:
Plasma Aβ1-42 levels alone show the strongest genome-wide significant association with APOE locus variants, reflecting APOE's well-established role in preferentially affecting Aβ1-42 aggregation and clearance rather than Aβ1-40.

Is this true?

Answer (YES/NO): NO